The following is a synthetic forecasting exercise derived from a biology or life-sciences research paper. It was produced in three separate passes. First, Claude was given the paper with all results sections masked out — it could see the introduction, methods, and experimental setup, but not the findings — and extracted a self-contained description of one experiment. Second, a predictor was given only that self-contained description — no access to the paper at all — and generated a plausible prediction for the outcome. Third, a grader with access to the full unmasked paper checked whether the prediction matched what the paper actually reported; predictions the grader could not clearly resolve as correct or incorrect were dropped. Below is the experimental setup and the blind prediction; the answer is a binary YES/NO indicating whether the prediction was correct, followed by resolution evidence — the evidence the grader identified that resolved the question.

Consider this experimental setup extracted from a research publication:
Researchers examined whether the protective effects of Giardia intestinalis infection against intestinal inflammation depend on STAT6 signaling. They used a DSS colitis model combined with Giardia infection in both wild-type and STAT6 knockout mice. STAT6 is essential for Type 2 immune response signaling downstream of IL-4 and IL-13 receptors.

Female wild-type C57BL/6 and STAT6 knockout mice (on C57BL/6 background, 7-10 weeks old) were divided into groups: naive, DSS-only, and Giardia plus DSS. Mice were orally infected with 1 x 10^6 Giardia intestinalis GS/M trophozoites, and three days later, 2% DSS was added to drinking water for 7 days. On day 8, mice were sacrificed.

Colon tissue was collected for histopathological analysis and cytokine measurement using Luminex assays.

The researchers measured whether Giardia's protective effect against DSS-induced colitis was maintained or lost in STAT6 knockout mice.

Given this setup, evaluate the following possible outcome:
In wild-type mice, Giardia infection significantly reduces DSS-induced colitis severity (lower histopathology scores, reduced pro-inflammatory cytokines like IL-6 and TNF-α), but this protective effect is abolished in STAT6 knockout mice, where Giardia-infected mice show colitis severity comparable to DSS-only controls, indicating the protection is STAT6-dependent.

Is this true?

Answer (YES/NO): YES